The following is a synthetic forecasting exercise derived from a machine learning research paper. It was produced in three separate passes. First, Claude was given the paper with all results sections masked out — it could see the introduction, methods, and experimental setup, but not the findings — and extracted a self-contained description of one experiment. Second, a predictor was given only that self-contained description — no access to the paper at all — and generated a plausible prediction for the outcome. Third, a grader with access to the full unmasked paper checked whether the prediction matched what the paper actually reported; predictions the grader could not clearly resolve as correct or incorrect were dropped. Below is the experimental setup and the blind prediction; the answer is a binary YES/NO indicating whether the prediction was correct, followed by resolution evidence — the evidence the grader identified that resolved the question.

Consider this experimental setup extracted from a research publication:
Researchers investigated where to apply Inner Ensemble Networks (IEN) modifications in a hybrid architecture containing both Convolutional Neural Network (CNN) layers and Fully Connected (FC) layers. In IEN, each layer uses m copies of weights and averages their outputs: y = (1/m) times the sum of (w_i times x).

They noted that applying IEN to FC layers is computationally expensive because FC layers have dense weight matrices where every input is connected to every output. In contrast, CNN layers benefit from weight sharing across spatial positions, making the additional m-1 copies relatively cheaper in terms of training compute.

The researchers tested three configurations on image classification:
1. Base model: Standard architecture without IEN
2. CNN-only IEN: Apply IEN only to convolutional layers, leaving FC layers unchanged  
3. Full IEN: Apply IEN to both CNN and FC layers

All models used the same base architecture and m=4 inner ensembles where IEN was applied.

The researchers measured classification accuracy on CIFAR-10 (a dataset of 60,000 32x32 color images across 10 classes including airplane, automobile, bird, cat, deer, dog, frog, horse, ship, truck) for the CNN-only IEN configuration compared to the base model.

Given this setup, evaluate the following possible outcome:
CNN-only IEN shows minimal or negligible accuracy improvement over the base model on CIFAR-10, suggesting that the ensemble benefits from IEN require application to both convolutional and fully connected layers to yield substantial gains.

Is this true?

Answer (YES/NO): NO